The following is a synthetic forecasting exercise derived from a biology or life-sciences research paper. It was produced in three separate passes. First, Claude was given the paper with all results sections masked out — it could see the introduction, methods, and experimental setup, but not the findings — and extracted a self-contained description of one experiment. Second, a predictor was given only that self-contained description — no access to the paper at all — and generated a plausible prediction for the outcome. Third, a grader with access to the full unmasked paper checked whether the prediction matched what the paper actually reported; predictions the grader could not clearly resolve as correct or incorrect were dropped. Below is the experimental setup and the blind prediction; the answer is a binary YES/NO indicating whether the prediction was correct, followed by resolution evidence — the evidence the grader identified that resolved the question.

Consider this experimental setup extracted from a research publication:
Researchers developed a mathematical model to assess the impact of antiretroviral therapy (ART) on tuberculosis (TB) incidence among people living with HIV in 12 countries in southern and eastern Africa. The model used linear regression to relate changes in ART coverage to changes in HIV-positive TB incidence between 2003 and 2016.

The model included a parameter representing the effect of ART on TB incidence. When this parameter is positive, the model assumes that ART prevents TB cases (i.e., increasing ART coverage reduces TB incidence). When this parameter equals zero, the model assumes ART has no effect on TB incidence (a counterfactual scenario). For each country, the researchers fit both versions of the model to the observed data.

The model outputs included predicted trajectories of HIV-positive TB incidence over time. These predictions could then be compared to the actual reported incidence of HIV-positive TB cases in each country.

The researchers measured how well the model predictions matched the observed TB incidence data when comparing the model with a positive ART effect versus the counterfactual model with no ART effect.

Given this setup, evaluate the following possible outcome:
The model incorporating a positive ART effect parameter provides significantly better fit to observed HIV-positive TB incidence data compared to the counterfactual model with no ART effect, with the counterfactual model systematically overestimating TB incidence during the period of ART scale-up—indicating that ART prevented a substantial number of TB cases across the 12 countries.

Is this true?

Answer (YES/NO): YES